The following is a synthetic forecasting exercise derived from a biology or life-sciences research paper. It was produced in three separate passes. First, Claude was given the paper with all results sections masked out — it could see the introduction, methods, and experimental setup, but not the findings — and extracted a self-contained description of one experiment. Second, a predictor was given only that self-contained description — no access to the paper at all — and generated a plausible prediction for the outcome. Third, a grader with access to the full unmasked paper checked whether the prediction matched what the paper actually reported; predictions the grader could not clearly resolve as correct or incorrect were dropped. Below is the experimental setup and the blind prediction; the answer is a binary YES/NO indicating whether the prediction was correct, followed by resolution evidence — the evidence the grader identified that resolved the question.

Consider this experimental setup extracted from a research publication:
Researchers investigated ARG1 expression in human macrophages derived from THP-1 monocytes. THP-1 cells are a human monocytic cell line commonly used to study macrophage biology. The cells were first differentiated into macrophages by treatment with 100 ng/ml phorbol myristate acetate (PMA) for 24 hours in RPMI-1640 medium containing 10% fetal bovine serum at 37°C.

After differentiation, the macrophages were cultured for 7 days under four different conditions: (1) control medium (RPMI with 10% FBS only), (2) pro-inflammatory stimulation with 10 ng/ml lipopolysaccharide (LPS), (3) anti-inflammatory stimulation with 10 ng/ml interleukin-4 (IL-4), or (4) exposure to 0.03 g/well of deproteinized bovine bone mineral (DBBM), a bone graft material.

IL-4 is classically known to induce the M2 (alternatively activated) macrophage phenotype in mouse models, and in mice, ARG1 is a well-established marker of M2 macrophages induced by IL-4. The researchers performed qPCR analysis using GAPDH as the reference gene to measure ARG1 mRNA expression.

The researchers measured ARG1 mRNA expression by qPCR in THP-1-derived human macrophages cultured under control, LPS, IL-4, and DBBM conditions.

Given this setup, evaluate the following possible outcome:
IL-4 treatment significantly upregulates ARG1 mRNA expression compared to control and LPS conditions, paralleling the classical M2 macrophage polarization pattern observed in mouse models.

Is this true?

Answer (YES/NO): NO